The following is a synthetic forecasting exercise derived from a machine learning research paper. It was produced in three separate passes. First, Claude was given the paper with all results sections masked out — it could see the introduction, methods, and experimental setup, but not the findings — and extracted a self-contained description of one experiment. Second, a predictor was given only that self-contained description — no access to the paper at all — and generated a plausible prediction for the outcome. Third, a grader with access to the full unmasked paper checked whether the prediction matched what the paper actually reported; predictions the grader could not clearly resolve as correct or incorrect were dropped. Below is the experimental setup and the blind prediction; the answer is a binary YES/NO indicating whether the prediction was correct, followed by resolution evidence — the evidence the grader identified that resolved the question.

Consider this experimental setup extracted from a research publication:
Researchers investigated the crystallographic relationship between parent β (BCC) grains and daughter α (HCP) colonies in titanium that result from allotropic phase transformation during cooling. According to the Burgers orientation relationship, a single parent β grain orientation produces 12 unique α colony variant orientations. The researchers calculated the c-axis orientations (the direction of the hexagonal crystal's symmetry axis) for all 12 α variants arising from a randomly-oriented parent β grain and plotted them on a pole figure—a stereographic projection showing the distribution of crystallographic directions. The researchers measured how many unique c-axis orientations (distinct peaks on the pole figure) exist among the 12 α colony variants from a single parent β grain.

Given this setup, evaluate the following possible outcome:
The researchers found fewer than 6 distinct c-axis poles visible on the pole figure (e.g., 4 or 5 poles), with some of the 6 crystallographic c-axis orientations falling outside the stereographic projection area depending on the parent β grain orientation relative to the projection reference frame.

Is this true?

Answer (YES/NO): NO